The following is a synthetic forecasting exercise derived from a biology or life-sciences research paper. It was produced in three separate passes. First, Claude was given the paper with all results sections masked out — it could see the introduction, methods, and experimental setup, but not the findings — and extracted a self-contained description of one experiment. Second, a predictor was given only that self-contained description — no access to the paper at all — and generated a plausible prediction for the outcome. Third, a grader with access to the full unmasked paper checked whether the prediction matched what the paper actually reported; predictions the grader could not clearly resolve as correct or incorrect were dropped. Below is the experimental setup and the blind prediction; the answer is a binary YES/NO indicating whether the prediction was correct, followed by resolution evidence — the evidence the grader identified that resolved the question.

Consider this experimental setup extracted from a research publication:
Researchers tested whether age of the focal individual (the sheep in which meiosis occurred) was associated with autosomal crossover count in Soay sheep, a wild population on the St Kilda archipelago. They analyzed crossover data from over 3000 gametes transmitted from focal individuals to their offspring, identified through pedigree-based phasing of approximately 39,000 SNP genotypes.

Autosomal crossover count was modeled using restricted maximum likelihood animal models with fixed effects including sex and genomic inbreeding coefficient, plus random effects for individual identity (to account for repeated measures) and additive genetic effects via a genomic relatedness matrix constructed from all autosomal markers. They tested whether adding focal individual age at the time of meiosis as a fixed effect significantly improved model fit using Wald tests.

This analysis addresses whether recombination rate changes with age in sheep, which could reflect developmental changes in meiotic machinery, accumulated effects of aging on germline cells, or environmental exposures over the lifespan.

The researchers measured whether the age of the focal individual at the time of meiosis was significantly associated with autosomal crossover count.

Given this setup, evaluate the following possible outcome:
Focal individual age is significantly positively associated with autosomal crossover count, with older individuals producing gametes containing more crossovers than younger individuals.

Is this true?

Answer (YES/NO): NO